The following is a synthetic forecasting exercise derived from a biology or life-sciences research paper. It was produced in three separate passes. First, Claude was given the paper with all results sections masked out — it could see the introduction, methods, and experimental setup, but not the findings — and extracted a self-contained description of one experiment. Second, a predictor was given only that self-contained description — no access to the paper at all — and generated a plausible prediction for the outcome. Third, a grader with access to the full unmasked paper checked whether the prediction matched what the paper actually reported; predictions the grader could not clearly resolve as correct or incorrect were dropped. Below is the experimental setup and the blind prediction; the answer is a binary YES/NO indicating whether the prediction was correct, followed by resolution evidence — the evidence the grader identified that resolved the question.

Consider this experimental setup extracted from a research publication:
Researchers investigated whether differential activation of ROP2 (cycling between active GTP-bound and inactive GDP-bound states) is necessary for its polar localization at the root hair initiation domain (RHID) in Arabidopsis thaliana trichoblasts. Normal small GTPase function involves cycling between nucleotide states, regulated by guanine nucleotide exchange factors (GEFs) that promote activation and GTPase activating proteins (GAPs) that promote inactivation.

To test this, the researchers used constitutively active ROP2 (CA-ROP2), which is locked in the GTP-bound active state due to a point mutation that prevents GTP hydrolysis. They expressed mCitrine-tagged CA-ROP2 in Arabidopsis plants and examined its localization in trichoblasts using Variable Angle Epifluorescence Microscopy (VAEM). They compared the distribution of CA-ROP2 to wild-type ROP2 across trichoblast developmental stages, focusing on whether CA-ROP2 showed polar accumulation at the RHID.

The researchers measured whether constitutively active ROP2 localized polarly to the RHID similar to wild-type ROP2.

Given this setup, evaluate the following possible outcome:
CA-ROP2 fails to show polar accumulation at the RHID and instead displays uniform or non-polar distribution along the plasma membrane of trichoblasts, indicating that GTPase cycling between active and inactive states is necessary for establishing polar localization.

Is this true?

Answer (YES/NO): YES